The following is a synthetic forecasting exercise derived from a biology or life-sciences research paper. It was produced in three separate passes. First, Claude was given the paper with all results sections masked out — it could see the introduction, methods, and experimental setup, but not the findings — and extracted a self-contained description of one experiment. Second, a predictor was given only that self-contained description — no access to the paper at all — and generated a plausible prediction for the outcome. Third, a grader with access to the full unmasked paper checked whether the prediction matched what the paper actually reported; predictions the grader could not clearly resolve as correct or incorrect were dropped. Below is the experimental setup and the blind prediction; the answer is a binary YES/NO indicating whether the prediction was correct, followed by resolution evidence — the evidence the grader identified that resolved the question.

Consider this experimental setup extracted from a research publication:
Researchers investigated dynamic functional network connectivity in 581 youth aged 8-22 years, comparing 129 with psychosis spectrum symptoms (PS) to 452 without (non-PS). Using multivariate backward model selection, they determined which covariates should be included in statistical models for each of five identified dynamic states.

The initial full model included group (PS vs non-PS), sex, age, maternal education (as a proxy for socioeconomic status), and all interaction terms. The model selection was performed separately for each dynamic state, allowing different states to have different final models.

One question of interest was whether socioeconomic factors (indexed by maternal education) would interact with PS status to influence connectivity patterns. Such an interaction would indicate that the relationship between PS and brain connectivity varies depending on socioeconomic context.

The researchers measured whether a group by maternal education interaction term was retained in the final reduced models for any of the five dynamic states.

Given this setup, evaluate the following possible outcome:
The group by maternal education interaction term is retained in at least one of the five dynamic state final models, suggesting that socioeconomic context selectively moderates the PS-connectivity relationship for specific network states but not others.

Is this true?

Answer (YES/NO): YES